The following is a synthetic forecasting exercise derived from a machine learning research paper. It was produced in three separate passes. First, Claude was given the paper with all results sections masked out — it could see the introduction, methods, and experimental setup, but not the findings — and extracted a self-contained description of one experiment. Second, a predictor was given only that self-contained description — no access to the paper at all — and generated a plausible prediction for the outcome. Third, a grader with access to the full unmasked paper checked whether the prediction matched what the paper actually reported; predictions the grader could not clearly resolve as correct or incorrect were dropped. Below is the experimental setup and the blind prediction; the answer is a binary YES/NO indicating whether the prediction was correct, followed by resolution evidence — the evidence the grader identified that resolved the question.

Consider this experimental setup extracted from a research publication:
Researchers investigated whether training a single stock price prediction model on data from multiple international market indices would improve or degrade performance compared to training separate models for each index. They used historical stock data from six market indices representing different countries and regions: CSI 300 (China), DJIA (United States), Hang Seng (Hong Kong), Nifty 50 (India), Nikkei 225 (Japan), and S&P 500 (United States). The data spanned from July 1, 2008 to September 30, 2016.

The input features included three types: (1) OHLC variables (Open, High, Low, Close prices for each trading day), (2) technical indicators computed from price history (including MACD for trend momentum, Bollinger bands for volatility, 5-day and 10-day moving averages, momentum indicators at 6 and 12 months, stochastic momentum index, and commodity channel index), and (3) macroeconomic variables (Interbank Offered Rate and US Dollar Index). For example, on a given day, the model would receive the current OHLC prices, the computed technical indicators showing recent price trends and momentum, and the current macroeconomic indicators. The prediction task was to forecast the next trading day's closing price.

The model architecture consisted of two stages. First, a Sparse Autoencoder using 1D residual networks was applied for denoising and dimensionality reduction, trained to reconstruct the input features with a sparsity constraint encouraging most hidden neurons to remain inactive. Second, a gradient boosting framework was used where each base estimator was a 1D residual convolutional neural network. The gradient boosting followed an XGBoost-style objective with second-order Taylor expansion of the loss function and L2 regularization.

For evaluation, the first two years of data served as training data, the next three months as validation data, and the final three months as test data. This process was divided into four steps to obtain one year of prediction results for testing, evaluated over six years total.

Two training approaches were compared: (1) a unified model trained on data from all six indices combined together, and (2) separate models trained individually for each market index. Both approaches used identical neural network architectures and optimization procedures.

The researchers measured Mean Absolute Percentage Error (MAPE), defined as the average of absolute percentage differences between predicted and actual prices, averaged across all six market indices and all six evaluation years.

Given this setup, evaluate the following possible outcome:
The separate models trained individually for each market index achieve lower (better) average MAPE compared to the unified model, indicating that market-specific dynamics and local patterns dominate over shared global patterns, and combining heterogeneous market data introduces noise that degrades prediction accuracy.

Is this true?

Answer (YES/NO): NO